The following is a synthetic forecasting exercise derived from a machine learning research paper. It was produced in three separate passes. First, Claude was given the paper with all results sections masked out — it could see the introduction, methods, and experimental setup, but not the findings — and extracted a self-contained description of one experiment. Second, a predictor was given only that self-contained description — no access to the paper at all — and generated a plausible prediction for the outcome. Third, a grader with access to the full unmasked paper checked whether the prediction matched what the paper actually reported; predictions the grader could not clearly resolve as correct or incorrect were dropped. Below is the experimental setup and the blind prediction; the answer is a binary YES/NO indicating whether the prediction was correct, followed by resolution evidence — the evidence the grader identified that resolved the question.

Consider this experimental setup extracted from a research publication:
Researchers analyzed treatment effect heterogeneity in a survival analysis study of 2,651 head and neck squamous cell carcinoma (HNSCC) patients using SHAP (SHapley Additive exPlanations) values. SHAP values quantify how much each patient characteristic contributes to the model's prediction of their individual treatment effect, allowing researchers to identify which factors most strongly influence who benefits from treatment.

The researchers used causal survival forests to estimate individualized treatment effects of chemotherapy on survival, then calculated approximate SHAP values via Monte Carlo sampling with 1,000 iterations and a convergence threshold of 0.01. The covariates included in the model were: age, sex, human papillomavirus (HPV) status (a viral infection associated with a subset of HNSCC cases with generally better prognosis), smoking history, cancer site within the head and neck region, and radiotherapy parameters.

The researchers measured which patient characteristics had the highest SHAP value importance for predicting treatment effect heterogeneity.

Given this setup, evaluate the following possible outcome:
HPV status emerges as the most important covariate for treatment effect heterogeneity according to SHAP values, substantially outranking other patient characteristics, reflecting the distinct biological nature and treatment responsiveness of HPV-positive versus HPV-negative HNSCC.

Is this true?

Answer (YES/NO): NO